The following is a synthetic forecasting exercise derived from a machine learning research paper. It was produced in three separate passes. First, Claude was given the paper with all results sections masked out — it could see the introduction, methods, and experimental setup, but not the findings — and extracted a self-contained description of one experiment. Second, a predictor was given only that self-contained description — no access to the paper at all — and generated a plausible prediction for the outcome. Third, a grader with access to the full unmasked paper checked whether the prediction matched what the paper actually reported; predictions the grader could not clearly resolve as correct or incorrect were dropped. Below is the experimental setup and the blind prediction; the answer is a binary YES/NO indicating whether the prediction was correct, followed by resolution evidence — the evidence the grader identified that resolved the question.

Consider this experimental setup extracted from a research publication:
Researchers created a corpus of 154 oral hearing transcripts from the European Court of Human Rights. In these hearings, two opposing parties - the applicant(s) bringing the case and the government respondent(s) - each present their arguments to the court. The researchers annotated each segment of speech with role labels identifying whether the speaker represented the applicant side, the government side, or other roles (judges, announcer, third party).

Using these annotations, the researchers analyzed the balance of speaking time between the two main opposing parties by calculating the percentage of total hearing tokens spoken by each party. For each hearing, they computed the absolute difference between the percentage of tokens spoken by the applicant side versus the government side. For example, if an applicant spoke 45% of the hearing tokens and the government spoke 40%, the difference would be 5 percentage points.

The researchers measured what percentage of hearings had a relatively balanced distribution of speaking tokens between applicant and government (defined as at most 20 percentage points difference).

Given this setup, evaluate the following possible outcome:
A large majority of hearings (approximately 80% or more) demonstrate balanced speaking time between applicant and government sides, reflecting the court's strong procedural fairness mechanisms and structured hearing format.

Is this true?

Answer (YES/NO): YES